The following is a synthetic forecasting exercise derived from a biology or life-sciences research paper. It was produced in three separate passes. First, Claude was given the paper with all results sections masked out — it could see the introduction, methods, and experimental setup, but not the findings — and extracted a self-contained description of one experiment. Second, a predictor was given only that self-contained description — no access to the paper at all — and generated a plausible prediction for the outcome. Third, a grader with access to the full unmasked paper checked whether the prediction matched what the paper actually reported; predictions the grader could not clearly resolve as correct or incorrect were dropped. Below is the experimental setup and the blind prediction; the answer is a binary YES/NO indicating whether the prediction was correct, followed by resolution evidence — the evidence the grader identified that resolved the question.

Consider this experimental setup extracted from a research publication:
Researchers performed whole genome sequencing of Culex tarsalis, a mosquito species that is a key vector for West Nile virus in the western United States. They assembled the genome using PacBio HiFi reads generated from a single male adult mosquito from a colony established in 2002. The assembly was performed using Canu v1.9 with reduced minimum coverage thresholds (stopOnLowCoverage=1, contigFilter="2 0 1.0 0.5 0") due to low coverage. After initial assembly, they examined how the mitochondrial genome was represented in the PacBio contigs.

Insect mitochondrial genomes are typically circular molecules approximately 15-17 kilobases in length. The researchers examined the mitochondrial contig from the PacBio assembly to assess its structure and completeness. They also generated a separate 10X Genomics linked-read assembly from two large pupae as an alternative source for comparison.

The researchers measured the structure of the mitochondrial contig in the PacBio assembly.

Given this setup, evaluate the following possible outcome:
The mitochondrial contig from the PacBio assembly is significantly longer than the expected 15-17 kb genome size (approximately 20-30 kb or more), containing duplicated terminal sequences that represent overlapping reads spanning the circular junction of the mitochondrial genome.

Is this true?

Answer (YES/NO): NO